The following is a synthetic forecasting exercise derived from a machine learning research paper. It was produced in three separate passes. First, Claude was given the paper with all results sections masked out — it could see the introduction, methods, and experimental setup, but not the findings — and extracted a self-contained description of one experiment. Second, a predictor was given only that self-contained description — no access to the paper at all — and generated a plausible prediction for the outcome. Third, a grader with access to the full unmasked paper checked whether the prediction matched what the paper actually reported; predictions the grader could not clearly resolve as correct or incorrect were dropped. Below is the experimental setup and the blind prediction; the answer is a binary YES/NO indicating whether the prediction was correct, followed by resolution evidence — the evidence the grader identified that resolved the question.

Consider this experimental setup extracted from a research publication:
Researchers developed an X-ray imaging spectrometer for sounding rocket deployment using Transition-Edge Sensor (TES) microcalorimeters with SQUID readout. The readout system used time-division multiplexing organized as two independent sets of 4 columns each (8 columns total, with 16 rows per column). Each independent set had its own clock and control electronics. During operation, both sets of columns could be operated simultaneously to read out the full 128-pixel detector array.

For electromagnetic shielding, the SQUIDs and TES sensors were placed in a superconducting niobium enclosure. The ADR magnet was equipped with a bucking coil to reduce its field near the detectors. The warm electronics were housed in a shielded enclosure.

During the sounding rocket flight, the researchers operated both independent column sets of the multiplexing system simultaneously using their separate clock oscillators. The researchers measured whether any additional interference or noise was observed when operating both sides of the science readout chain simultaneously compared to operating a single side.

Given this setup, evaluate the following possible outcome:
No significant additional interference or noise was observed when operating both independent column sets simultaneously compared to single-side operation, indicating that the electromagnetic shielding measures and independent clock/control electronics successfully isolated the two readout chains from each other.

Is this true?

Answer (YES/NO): NO